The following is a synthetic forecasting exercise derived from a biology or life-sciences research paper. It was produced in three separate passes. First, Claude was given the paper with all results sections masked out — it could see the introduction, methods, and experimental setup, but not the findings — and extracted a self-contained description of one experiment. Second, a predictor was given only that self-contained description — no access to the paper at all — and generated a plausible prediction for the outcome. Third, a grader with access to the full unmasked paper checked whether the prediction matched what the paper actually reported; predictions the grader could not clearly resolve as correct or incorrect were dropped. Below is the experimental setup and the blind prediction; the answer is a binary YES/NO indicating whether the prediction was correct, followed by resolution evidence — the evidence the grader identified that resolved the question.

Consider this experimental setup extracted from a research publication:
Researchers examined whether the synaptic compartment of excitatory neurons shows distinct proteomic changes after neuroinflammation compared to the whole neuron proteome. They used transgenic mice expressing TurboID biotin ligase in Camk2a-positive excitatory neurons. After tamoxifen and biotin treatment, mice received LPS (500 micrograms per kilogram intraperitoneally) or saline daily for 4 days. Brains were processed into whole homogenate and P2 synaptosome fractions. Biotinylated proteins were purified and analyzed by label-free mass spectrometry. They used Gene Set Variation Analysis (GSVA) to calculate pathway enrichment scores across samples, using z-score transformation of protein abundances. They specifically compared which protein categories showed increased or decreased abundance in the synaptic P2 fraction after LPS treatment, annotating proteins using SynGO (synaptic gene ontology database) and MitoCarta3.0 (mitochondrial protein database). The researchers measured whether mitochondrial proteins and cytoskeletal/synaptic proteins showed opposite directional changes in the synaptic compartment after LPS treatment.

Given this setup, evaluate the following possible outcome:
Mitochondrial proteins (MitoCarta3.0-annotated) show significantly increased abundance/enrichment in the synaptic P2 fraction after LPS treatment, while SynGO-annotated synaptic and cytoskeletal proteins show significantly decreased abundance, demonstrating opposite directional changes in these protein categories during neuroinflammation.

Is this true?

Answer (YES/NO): YES